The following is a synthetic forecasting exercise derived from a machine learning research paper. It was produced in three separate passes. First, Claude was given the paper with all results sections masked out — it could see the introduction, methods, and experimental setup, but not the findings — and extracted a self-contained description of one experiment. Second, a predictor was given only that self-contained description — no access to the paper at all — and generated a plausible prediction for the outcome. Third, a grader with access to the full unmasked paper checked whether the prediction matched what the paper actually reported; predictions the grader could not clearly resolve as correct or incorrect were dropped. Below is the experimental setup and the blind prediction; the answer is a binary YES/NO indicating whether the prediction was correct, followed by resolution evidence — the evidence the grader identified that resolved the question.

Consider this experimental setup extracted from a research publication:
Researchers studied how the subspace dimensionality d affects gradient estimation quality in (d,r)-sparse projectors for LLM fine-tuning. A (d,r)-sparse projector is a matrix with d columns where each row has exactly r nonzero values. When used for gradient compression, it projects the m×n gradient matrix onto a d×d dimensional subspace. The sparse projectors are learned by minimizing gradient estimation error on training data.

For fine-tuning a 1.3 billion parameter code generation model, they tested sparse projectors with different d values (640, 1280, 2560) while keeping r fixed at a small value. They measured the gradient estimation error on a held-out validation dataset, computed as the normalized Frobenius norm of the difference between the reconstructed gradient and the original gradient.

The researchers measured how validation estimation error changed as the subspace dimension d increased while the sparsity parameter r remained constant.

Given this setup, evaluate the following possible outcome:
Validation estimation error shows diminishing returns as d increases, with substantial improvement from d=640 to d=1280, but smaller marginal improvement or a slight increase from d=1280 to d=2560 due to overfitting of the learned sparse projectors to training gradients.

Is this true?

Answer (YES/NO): NO